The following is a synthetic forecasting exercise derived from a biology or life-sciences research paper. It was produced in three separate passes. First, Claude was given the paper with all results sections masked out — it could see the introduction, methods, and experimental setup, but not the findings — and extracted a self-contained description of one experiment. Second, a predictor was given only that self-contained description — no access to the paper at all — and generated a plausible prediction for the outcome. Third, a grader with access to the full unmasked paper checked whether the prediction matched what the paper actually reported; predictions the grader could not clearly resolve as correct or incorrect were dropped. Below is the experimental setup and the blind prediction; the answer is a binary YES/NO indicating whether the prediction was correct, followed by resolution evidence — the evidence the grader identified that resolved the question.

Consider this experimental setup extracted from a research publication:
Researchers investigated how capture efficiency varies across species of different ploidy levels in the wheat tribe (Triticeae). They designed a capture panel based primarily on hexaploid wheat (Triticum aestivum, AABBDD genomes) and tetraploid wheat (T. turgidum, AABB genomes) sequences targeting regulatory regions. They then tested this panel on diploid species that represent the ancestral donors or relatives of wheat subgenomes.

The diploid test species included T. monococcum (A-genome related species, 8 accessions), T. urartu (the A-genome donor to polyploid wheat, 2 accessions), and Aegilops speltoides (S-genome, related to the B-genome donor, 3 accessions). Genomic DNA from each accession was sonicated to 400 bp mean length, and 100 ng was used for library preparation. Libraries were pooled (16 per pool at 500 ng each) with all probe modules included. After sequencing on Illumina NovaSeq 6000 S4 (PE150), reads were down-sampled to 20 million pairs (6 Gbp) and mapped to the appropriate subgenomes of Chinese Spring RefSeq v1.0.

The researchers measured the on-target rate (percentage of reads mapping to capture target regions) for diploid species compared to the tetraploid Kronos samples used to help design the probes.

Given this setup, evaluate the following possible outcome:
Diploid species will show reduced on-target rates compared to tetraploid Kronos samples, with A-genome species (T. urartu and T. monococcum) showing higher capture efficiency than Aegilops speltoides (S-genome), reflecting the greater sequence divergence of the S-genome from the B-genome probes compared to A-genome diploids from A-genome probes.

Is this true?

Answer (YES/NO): YES